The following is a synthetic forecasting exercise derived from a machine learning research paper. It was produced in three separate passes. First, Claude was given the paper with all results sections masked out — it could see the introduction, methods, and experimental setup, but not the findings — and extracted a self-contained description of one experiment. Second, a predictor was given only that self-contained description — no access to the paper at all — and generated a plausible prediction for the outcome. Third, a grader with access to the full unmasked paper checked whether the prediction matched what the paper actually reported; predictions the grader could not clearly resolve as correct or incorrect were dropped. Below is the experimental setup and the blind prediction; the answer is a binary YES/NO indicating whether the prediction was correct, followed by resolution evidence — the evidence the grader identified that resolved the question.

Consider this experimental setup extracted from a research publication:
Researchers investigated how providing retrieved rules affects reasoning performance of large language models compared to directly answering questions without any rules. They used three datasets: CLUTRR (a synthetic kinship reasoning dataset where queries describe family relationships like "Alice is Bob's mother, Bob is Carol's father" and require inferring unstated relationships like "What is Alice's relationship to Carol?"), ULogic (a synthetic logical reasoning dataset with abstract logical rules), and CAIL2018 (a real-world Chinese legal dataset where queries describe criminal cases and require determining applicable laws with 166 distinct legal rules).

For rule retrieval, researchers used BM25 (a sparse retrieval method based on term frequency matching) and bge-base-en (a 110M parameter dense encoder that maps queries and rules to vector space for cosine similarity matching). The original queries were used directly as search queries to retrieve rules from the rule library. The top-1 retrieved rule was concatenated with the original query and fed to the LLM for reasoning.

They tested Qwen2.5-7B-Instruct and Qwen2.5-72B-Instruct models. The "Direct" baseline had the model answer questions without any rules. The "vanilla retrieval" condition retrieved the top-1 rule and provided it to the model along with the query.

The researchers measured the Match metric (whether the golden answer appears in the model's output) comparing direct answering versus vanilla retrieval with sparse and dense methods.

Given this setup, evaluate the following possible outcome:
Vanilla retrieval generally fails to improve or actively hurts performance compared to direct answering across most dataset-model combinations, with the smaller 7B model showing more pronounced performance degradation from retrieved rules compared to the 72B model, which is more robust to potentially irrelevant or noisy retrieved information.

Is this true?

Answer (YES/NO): YES